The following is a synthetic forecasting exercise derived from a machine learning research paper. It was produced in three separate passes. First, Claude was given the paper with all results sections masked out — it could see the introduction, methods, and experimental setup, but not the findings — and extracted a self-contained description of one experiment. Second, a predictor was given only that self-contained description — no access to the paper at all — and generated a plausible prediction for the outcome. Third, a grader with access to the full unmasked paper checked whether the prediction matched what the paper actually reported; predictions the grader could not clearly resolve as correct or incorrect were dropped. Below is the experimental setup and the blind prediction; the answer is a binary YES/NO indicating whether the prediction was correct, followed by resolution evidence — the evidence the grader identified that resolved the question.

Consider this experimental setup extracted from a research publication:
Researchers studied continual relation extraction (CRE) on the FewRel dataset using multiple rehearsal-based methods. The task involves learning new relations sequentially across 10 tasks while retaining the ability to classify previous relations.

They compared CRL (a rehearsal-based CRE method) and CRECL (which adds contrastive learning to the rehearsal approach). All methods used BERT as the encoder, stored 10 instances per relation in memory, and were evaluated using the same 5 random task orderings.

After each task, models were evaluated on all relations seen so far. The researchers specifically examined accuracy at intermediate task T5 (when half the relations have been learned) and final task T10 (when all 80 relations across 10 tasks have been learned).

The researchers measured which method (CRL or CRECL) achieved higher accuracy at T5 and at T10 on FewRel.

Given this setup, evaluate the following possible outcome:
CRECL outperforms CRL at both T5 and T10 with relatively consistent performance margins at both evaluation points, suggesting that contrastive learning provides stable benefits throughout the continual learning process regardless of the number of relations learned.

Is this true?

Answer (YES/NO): NO